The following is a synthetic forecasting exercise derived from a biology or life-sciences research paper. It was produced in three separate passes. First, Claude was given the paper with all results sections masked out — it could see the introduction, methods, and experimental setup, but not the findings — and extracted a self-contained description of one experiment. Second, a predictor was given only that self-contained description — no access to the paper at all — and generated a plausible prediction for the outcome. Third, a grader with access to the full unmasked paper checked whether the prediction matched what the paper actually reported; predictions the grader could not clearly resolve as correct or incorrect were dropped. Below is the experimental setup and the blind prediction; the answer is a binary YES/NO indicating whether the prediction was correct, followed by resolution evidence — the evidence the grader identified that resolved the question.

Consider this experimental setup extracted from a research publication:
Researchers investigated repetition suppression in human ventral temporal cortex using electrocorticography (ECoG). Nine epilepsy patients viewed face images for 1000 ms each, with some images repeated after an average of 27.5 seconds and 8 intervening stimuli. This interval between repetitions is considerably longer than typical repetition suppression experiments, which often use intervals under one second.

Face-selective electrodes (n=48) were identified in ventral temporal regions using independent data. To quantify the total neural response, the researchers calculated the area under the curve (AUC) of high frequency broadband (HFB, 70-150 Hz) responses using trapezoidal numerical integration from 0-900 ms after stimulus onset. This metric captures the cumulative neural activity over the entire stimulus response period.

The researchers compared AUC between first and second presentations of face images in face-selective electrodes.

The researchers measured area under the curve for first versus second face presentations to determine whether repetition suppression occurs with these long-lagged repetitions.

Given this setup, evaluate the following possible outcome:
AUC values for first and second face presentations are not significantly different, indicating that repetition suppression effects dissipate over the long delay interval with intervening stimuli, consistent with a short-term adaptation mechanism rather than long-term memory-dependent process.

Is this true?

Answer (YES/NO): NO